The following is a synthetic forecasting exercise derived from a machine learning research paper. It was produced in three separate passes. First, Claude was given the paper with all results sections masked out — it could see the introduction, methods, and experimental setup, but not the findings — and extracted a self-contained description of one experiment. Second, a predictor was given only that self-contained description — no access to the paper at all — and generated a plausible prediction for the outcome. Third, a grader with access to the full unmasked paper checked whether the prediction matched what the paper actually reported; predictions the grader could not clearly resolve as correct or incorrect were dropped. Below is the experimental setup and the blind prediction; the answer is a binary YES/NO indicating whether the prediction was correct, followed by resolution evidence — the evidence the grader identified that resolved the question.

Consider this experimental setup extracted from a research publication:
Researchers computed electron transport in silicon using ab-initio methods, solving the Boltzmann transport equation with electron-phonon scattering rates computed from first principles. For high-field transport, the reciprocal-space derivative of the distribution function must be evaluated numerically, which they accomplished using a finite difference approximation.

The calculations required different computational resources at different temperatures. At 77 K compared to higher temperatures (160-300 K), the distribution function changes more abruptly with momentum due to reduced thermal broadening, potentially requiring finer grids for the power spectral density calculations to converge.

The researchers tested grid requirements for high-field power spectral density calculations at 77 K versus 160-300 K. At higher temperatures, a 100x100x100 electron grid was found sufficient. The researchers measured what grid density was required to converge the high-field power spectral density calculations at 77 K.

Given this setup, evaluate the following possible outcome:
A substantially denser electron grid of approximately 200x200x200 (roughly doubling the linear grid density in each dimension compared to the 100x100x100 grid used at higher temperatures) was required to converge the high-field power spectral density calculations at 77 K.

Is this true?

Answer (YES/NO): NO